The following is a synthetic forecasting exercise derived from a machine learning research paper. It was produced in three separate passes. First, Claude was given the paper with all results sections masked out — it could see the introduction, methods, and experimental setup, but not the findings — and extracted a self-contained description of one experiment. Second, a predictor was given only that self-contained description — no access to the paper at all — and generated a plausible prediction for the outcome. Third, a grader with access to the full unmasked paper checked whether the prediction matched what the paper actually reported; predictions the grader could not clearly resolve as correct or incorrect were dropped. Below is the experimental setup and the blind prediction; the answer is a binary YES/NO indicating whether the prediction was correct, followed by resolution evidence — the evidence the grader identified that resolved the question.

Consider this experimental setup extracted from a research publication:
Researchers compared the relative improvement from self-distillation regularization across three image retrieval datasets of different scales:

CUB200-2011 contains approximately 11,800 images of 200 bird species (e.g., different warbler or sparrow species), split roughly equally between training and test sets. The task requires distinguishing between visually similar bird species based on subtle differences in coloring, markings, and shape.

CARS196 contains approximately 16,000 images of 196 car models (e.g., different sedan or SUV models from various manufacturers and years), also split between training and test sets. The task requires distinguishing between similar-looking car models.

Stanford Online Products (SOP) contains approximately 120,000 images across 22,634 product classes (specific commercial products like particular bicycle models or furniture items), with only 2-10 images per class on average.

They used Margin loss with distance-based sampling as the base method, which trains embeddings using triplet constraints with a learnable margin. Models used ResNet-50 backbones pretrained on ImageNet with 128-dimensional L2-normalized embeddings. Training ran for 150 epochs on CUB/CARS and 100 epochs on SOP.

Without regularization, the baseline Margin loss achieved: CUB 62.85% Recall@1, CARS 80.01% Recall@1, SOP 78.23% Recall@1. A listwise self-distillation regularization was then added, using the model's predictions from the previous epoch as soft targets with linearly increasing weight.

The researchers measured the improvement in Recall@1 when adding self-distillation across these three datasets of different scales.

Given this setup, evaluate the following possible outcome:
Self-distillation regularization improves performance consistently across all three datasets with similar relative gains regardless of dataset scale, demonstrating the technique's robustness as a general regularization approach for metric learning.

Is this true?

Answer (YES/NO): NO